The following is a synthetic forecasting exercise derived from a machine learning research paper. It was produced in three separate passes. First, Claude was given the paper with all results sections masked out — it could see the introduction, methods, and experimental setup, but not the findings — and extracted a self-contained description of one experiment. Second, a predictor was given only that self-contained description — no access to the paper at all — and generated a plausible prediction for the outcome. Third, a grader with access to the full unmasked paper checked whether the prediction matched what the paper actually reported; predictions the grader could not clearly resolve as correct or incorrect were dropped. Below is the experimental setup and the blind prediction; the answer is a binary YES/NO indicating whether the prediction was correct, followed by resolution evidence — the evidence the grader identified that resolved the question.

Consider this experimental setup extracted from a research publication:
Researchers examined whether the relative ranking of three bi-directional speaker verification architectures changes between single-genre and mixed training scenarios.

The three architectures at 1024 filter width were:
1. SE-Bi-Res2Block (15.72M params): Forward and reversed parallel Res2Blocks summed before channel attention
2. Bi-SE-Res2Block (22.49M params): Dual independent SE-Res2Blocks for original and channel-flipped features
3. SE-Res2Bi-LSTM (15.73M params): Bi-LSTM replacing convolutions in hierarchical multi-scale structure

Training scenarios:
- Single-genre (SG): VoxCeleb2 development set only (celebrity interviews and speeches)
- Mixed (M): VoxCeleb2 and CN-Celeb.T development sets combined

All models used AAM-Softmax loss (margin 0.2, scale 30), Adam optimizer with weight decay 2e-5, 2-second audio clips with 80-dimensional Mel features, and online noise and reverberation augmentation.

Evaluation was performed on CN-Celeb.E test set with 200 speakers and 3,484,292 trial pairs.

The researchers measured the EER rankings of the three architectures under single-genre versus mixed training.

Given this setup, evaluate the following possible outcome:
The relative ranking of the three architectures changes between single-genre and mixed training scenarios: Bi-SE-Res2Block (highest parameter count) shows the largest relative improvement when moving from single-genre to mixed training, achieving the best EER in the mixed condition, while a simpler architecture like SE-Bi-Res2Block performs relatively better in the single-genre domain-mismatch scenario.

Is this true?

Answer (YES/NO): NO